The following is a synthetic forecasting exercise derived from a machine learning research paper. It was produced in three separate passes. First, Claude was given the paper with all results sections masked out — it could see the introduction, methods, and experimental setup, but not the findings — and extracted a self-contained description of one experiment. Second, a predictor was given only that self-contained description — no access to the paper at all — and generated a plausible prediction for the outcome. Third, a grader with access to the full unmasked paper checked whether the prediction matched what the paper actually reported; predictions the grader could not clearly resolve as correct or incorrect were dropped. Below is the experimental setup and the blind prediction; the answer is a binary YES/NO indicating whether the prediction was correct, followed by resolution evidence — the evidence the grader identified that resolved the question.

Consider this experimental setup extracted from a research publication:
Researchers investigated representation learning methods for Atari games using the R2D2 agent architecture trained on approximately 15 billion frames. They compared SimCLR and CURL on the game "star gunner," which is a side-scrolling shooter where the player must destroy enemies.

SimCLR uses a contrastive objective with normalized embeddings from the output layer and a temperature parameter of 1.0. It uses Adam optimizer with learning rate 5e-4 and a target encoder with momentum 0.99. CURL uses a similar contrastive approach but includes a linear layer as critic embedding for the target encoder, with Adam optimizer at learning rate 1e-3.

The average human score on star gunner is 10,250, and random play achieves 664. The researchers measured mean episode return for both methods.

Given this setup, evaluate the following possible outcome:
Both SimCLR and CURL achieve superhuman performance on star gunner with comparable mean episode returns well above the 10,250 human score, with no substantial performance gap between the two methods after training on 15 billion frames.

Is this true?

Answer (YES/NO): NO